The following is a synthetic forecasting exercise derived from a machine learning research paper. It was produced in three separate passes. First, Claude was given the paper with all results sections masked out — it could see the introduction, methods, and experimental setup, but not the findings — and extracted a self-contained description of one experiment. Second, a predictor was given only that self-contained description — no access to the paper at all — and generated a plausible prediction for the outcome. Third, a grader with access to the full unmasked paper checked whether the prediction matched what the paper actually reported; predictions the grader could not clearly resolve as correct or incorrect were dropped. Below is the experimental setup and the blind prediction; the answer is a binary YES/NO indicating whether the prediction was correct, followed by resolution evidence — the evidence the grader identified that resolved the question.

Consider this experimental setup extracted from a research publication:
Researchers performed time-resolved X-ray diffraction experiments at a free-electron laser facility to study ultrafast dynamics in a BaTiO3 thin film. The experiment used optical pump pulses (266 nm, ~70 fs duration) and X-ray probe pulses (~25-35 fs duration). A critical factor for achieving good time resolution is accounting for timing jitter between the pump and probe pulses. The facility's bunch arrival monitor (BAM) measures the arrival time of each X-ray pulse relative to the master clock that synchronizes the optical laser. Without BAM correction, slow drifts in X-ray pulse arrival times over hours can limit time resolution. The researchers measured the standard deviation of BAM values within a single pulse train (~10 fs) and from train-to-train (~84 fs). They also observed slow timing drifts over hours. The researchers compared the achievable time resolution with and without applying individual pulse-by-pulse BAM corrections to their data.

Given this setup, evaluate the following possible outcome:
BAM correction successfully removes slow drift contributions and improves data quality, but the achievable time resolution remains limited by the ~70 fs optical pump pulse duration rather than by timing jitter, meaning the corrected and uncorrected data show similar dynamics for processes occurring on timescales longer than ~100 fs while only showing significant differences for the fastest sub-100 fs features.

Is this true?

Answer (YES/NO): NO